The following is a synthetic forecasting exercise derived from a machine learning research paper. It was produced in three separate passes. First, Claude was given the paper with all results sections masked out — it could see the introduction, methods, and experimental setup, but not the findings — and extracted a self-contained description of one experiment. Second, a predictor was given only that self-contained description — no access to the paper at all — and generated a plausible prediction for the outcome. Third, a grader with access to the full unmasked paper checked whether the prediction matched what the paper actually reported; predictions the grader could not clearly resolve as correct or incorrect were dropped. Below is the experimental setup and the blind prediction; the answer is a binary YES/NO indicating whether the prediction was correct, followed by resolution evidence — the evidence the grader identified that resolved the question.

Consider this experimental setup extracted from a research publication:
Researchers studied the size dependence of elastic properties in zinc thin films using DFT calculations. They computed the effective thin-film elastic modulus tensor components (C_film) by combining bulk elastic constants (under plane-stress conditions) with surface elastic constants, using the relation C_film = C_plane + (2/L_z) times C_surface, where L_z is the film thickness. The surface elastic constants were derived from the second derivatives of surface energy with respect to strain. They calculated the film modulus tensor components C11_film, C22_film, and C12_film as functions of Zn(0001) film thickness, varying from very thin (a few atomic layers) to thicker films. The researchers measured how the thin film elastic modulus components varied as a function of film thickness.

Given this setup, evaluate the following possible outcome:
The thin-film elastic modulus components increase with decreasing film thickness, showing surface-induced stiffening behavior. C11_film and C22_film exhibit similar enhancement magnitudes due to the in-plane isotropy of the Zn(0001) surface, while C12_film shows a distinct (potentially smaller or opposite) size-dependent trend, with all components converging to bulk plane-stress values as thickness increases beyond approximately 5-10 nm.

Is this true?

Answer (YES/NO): NO